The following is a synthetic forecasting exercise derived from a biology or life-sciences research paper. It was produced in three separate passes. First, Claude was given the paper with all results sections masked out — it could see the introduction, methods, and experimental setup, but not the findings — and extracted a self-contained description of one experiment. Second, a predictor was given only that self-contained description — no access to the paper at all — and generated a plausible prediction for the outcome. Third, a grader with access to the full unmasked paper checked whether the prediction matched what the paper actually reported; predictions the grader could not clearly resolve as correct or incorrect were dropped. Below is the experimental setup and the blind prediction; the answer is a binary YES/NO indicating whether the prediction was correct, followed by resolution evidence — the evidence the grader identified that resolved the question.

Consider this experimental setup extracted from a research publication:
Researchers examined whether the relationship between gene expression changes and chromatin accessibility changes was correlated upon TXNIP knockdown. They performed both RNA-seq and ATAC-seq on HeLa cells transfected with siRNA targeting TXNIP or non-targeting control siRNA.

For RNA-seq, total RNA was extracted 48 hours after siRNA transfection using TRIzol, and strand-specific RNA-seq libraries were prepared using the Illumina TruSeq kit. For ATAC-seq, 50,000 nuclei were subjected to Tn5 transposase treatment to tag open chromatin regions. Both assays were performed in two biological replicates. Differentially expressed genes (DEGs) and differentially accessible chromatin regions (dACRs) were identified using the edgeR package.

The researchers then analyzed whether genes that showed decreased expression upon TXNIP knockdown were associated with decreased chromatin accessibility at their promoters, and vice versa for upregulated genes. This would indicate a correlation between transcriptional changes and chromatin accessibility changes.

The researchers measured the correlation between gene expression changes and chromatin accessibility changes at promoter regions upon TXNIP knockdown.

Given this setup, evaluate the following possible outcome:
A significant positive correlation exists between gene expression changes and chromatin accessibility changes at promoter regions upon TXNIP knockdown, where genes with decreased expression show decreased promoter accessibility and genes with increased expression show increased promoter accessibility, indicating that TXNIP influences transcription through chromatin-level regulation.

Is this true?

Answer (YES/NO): NO